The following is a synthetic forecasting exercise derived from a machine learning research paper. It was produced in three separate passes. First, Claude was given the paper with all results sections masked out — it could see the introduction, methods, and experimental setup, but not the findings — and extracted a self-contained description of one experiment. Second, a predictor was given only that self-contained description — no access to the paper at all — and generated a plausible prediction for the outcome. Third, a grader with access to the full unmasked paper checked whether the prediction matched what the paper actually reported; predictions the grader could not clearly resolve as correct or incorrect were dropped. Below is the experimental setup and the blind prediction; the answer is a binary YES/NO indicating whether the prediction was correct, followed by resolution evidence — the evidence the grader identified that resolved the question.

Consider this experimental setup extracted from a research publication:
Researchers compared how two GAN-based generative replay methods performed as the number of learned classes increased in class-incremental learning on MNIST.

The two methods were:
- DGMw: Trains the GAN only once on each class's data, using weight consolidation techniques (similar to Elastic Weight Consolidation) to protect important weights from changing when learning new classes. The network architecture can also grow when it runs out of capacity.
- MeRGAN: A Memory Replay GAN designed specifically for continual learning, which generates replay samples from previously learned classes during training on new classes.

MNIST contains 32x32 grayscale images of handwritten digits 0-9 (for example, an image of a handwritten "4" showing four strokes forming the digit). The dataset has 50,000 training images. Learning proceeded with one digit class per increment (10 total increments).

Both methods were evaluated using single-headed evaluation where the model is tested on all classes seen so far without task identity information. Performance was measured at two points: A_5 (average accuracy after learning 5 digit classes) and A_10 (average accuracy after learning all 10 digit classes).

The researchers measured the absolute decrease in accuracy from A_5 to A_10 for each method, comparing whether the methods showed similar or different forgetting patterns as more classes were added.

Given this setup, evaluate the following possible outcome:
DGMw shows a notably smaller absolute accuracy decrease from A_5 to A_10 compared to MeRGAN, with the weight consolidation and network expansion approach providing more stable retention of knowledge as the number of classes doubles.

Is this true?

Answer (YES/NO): NO